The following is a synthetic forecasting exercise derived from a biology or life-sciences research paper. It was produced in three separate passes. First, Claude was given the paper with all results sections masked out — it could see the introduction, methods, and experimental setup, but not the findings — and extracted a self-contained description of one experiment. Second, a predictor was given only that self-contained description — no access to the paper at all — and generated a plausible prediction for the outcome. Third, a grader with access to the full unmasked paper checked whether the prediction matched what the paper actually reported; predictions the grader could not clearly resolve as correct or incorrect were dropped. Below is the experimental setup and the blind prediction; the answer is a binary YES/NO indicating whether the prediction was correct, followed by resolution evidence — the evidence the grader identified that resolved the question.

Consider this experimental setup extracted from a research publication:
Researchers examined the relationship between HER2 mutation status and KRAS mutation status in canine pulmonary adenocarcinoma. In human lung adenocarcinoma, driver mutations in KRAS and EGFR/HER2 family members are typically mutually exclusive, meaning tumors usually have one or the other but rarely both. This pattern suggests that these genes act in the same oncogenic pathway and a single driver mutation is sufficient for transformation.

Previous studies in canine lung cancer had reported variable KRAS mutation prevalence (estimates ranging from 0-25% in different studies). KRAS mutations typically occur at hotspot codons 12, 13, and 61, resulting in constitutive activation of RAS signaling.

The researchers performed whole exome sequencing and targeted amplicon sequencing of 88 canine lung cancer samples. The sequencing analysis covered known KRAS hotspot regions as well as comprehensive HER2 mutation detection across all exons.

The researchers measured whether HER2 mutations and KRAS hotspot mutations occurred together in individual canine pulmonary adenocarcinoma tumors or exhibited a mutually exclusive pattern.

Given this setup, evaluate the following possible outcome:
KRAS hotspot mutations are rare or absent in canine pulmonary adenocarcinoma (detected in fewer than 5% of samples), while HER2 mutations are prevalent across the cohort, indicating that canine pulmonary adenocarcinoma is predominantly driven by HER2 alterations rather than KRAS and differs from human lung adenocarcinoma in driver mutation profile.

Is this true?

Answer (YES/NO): YES